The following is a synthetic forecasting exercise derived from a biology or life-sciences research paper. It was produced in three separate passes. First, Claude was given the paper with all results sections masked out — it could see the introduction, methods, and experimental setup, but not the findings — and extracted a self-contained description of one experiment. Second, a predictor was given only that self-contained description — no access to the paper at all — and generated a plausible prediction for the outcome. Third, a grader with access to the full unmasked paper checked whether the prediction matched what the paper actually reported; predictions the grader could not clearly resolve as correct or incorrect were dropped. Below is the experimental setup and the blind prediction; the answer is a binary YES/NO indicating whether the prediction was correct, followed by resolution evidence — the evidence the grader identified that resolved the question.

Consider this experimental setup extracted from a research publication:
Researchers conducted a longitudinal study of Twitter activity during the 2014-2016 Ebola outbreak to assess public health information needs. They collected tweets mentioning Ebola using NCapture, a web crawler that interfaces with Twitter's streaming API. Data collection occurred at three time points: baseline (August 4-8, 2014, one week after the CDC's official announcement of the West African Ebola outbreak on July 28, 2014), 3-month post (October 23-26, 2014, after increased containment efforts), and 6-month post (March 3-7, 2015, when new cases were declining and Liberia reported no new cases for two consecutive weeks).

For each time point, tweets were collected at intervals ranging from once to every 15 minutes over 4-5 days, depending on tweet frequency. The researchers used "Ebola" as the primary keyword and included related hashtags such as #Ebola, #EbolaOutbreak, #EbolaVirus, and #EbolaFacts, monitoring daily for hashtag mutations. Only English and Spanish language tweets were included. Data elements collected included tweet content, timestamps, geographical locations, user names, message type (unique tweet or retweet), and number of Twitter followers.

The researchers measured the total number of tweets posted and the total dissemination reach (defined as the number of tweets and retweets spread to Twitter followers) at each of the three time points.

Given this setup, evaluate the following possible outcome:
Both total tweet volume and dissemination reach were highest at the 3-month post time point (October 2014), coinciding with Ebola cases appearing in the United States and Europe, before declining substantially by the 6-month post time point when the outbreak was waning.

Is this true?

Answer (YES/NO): YES